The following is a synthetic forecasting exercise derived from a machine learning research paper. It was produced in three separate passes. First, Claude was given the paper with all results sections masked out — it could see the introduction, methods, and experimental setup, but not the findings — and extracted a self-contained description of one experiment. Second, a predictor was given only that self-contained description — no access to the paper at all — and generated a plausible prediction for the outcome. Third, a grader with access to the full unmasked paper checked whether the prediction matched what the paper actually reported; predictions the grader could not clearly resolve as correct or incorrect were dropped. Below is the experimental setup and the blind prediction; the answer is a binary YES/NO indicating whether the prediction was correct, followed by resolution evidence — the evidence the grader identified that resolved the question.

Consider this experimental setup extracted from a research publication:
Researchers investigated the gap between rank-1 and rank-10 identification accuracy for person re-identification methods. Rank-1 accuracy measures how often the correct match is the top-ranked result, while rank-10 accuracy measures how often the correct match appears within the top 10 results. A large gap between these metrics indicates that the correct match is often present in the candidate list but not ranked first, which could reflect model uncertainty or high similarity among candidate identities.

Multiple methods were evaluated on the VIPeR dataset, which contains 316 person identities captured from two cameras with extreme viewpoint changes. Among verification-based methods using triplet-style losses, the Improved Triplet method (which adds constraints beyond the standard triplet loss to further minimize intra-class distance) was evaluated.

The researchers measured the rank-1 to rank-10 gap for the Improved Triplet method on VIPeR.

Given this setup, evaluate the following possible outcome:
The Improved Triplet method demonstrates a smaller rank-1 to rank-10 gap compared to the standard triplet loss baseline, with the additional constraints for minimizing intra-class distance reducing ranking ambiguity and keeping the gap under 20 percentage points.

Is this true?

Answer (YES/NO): NO